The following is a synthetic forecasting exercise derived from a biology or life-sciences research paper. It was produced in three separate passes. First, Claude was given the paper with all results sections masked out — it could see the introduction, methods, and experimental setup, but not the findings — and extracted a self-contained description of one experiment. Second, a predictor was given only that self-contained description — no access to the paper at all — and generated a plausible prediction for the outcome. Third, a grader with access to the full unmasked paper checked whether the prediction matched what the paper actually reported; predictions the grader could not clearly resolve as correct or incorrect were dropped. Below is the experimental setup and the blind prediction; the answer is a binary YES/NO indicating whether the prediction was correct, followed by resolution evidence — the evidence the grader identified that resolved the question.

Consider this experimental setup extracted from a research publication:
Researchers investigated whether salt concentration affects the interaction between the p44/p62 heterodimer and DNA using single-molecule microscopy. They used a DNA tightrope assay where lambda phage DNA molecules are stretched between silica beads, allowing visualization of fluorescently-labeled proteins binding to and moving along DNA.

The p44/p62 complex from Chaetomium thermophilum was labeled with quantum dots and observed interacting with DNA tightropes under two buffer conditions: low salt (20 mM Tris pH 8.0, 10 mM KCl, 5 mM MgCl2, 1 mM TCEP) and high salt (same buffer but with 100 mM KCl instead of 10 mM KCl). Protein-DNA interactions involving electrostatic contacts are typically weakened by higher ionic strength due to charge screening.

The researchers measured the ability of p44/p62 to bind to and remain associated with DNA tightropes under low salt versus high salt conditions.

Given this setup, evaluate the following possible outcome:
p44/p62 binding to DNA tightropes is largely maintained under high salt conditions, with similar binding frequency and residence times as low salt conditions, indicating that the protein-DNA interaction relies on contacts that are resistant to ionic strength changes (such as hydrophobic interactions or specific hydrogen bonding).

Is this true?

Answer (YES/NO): NO